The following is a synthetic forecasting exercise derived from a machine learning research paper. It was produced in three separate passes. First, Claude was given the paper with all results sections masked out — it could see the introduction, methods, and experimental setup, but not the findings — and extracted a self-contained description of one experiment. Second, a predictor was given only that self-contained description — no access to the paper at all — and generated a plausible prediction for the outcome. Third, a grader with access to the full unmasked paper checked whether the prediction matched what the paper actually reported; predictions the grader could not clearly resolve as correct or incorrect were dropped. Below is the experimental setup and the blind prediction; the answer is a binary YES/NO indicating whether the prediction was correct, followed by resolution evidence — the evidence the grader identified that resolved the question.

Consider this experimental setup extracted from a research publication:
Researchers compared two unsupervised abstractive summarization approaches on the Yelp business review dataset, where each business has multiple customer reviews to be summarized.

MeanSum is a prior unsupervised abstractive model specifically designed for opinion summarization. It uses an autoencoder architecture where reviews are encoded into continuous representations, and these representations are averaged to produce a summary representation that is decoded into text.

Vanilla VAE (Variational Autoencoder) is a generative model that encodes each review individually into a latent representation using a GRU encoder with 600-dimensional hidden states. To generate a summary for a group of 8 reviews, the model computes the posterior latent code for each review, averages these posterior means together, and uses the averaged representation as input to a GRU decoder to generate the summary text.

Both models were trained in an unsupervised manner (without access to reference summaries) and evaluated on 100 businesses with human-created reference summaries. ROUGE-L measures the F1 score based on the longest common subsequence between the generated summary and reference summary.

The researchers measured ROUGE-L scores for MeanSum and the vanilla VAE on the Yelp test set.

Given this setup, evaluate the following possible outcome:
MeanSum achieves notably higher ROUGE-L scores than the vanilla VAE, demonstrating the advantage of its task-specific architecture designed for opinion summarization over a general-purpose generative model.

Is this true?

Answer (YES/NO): NO